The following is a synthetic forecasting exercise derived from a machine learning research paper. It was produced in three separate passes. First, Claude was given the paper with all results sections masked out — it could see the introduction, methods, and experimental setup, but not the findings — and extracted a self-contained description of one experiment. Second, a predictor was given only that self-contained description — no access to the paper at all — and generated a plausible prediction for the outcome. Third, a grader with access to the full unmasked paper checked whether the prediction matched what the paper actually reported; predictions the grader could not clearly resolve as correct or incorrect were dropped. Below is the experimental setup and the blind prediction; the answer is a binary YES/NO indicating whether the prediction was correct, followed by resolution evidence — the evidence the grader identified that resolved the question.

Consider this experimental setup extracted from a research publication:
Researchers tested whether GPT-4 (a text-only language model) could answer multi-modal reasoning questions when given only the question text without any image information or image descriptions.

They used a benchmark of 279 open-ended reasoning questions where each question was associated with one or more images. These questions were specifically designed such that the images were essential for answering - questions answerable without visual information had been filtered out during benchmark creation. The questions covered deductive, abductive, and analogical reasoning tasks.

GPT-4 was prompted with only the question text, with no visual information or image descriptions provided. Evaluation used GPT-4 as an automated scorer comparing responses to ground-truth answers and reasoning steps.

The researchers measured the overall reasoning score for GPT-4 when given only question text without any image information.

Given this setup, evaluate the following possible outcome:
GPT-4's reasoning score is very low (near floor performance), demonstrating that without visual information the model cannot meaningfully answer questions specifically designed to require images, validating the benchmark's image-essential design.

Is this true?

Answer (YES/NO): YES